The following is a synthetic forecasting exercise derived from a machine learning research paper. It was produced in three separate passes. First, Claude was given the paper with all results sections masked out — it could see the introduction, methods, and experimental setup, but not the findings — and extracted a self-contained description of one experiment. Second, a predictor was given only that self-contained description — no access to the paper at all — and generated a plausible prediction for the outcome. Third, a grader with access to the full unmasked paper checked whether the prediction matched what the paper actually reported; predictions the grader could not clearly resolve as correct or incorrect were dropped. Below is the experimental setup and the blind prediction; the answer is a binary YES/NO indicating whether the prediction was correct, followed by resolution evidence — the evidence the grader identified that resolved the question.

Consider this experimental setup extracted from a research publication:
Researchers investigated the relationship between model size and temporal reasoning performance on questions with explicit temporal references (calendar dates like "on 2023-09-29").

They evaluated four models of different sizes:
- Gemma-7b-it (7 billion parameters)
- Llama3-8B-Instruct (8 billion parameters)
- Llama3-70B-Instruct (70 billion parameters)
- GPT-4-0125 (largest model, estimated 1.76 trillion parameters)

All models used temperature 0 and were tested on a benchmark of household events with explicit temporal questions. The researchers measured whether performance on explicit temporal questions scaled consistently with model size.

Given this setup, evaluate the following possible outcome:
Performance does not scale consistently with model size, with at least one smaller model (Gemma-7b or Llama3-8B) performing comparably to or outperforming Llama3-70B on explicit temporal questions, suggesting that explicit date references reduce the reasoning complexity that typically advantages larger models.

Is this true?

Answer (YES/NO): NO